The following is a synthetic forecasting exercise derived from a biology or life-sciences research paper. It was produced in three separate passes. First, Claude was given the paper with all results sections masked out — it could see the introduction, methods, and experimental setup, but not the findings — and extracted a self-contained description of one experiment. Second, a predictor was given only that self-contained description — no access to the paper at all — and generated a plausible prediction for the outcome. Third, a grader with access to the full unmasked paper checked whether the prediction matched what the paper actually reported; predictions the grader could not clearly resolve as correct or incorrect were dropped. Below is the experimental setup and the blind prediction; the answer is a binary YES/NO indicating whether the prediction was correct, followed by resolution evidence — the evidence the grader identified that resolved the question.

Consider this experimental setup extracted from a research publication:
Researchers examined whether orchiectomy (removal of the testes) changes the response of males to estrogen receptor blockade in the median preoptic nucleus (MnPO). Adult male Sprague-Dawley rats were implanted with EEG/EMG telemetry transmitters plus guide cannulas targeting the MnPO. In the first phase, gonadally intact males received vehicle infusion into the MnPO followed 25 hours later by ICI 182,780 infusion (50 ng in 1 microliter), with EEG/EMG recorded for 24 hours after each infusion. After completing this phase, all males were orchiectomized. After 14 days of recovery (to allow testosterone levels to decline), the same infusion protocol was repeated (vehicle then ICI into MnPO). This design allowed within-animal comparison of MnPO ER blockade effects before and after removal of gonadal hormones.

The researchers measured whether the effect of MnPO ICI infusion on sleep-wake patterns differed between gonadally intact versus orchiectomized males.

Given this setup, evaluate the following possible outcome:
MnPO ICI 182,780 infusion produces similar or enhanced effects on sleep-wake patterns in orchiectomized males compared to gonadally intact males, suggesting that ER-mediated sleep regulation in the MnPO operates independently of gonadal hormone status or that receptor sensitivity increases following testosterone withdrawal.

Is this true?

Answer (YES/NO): NO